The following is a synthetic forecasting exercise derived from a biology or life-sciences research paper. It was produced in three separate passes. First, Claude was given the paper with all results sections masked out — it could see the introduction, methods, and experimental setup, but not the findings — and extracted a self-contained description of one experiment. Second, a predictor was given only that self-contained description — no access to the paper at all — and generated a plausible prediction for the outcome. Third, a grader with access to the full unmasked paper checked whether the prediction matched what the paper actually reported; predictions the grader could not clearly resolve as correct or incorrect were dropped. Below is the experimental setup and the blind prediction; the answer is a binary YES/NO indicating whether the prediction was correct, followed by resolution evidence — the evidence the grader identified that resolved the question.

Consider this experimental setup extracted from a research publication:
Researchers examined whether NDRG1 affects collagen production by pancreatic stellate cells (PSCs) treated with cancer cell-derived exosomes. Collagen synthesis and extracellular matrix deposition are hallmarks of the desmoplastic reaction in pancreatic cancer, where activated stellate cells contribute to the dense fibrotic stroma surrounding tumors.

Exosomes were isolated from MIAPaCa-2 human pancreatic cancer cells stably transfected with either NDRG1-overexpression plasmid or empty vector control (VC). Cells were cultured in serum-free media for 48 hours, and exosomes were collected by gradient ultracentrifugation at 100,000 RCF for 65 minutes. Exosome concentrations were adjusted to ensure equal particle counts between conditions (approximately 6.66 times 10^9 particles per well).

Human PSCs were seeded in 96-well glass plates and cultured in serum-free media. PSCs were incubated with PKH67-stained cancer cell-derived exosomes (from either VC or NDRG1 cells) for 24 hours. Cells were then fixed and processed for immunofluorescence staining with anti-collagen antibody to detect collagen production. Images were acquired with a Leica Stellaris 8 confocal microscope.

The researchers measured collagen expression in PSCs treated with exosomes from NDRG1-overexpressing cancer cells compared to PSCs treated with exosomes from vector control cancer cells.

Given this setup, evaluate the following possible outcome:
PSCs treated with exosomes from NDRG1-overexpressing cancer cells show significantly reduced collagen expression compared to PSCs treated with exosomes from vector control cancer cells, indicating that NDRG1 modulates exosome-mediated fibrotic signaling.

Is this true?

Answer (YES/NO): YES